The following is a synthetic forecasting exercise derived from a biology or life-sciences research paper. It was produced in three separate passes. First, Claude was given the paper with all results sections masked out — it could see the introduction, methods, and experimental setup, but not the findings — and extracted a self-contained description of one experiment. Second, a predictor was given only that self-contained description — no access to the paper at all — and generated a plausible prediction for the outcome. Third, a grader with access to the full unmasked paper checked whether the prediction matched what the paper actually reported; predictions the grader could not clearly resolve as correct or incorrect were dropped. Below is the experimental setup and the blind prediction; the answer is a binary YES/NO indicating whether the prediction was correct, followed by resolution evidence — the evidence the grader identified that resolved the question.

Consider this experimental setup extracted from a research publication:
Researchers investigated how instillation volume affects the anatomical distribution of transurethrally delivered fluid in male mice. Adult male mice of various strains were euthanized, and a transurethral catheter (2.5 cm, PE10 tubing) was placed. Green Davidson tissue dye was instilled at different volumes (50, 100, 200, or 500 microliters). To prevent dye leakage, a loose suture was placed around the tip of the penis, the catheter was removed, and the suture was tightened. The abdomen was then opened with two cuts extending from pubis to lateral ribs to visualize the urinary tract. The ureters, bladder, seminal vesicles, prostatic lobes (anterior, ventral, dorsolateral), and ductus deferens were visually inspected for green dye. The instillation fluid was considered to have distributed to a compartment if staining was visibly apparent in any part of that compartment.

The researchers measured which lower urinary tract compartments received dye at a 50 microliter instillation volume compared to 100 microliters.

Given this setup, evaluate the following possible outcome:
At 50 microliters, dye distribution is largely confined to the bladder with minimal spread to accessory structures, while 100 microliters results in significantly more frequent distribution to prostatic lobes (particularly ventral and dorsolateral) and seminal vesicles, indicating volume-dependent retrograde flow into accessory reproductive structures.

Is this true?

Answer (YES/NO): NO